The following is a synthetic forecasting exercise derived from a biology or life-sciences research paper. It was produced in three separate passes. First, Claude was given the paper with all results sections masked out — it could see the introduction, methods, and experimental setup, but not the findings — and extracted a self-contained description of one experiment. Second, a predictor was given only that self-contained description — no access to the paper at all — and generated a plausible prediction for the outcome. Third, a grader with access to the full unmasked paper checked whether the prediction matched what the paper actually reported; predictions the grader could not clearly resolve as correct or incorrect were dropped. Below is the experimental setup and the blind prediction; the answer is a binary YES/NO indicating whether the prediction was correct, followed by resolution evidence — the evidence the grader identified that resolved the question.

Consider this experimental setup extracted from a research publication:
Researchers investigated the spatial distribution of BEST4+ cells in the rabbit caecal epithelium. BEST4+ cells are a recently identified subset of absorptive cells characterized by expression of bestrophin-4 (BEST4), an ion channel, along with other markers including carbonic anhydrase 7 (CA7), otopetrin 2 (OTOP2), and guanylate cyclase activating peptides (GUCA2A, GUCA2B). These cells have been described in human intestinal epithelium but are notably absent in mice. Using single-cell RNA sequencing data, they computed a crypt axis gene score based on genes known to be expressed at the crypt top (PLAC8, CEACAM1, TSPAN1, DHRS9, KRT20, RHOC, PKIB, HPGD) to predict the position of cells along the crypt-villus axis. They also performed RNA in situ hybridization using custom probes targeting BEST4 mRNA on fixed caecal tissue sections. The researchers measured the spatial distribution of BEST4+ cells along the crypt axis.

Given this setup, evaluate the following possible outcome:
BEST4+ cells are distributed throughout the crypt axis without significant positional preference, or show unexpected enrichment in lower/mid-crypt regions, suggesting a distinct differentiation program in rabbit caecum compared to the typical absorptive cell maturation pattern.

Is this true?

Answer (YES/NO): YES